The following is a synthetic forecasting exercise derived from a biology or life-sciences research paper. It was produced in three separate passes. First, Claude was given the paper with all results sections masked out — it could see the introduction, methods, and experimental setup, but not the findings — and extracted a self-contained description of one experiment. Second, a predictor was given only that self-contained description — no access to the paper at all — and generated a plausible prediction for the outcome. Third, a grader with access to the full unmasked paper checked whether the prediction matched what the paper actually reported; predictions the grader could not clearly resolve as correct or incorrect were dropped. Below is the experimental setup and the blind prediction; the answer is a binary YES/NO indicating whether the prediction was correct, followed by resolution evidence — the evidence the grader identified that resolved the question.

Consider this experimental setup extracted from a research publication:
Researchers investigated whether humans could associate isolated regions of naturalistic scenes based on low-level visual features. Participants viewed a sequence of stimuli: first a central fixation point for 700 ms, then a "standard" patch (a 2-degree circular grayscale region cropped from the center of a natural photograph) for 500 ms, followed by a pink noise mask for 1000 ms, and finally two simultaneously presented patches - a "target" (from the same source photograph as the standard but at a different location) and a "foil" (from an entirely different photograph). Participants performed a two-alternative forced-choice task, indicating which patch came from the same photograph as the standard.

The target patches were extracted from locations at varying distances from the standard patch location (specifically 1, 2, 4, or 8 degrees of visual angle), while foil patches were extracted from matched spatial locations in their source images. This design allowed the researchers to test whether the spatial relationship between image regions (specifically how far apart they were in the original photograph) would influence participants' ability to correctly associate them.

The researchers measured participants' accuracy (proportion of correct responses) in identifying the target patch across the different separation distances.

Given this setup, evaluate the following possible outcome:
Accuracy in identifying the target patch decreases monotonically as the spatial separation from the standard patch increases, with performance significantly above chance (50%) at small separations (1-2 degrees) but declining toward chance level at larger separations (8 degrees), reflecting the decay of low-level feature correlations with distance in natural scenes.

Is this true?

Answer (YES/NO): NO